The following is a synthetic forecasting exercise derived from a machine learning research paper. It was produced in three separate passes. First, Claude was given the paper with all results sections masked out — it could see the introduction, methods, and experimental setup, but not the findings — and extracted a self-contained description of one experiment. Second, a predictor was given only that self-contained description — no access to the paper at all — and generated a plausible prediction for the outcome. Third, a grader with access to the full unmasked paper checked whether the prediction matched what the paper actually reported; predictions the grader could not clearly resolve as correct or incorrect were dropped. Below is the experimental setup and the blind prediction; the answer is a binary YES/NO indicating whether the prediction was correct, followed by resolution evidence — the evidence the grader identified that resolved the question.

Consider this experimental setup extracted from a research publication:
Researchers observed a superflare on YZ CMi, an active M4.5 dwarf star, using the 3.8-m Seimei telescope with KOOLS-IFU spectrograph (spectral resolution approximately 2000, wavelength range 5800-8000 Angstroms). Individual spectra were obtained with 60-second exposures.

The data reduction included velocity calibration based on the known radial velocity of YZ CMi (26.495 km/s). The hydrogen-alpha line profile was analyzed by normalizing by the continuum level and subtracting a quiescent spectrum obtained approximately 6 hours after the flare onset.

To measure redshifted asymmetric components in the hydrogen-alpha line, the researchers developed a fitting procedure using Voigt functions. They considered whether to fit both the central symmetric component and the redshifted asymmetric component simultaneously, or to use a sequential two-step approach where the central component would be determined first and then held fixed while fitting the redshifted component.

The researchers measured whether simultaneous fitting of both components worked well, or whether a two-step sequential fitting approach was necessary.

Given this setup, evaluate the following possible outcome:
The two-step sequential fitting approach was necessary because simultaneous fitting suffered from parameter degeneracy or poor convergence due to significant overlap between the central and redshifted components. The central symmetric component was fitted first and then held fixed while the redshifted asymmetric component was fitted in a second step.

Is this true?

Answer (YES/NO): YES